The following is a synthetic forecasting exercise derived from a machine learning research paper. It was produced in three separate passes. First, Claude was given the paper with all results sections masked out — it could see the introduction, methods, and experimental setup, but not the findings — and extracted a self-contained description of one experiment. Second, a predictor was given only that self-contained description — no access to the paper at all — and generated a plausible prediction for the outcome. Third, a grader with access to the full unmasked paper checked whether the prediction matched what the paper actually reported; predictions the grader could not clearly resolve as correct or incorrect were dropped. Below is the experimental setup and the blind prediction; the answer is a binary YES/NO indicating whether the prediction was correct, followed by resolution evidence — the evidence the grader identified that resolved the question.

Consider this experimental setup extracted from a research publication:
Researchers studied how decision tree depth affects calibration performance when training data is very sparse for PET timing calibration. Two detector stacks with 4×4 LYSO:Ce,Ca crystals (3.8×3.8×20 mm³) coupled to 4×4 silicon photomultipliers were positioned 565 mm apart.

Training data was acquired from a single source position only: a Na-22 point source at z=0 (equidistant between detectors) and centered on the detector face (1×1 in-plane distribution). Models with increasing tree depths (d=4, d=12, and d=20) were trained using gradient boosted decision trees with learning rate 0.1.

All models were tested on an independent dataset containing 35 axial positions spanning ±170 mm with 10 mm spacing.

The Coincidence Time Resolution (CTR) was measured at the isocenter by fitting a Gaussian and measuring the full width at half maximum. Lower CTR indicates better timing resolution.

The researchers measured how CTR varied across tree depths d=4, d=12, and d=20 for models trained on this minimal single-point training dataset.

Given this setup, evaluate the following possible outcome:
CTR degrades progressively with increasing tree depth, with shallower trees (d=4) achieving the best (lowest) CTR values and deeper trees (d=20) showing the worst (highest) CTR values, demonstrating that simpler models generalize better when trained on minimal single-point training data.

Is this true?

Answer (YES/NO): NO